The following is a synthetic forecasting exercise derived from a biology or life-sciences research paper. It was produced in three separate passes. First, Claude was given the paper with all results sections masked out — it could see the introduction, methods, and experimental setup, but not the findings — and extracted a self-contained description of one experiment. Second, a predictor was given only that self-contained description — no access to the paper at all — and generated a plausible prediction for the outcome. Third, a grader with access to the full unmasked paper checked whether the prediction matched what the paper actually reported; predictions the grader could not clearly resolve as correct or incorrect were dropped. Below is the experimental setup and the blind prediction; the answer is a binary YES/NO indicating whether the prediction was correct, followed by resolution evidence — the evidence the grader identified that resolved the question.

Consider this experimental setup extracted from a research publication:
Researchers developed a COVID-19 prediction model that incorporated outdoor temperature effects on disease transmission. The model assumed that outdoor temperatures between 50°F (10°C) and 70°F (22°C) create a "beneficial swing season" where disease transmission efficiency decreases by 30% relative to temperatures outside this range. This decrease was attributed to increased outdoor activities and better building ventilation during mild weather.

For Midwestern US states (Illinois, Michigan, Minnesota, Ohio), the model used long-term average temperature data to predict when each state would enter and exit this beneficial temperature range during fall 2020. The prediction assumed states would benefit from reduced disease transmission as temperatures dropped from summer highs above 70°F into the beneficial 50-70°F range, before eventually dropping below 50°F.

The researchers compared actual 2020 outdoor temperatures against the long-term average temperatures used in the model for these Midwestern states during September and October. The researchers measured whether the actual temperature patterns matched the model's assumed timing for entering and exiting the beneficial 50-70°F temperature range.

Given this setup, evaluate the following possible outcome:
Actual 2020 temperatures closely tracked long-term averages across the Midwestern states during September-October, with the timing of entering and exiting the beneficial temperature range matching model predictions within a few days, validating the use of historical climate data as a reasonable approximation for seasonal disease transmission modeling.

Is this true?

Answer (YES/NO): NO